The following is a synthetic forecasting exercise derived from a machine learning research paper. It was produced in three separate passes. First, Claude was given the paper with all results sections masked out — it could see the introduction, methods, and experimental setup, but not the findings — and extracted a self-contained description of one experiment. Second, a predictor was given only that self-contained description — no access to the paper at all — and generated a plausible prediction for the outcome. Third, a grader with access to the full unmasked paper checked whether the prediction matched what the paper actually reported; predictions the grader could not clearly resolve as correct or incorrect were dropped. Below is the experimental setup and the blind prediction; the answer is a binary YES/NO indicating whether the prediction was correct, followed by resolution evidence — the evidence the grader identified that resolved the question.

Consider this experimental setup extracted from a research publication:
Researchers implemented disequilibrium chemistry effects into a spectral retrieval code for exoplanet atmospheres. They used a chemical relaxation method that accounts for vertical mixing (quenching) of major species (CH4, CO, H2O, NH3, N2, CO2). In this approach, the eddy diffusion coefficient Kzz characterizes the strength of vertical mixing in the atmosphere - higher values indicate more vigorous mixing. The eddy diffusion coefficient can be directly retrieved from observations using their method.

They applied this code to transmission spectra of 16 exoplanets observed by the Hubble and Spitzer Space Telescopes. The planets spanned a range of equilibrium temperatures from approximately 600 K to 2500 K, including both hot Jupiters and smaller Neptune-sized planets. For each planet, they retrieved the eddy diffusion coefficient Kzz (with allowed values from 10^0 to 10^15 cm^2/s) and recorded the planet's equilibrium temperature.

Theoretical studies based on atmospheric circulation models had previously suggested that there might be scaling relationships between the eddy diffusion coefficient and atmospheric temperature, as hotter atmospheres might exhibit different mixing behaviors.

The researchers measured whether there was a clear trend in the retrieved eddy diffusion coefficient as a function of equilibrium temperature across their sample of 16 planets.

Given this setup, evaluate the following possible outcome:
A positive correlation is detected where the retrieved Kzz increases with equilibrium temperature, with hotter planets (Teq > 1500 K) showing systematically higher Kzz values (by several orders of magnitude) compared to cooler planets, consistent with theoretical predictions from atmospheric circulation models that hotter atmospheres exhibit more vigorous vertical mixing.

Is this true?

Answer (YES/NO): NO